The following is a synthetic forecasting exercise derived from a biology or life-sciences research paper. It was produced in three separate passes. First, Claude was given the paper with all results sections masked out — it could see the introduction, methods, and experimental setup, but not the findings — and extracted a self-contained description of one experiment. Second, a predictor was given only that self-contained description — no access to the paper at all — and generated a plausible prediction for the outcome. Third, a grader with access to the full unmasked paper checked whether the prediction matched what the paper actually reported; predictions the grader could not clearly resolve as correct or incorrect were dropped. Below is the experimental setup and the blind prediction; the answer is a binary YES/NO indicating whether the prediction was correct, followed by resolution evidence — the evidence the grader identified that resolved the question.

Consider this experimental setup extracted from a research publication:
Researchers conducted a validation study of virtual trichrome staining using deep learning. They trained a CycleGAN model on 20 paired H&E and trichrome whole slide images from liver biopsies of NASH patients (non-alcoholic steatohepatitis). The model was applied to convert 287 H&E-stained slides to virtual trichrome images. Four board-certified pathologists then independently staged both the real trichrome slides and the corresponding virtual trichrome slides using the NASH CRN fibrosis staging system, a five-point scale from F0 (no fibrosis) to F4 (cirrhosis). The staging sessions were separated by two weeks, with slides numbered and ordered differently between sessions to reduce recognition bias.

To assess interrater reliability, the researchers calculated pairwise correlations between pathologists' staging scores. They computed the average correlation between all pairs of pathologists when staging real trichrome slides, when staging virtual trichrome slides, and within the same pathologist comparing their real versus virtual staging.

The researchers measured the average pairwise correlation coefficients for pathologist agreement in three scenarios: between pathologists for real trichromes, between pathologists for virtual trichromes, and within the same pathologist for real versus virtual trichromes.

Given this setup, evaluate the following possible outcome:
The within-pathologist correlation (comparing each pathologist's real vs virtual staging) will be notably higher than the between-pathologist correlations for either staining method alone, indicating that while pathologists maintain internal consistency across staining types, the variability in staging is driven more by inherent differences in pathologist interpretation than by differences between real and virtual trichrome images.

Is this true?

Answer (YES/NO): NO